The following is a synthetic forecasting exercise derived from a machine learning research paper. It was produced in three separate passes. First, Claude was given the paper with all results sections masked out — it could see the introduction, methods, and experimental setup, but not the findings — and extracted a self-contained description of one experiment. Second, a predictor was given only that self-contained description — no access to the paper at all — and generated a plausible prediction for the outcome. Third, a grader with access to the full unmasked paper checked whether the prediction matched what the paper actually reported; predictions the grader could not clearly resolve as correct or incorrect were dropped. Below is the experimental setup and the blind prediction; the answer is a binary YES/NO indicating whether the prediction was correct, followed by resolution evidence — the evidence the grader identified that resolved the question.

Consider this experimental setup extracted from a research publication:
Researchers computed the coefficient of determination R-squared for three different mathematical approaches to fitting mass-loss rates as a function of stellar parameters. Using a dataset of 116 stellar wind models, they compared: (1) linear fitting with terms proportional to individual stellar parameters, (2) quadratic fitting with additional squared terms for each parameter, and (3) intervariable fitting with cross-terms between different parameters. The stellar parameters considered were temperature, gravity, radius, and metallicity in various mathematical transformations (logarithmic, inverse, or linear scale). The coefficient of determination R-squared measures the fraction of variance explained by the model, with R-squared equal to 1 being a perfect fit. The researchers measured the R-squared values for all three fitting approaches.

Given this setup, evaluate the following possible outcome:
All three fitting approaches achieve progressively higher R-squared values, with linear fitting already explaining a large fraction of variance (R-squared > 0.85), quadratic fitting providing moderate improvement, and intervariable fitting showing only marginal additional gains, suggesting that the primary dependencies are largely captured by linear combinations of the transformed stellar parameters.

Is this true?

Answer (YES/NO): NO